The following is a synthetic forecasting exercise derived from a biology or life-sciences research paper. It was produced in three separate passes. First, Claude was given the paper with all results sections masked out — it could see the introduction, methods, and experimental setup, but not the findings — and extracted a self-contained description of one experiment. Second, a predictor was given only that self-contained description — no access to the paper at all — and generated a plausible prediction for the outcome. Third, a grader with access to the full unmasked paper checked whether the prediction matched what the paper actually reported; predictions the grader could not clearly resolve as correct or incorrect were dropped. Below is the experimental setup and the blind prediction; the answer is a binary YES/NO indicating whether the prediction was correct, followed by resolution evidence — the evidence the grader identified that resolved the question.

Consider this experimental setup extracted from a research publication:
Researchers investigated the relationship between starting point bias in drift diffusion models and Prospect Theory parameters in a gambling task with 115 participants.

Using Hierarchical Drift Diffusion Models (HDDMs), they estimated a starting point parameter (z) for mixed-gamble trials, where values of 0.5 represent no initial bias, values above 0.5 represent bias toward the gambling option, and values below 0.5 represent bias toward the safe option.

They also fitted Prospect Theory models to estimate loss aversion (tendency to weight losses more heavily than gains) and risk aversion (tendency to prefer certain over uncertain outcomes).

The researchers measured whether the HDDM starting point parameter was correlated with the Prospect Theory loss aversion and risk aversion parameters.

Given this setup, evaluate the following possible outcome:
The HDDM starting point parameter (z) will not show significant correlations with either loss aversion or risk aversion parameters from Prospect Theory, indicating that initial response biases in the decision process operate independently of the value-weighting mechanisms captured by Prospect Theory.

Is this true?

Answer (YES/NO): NO